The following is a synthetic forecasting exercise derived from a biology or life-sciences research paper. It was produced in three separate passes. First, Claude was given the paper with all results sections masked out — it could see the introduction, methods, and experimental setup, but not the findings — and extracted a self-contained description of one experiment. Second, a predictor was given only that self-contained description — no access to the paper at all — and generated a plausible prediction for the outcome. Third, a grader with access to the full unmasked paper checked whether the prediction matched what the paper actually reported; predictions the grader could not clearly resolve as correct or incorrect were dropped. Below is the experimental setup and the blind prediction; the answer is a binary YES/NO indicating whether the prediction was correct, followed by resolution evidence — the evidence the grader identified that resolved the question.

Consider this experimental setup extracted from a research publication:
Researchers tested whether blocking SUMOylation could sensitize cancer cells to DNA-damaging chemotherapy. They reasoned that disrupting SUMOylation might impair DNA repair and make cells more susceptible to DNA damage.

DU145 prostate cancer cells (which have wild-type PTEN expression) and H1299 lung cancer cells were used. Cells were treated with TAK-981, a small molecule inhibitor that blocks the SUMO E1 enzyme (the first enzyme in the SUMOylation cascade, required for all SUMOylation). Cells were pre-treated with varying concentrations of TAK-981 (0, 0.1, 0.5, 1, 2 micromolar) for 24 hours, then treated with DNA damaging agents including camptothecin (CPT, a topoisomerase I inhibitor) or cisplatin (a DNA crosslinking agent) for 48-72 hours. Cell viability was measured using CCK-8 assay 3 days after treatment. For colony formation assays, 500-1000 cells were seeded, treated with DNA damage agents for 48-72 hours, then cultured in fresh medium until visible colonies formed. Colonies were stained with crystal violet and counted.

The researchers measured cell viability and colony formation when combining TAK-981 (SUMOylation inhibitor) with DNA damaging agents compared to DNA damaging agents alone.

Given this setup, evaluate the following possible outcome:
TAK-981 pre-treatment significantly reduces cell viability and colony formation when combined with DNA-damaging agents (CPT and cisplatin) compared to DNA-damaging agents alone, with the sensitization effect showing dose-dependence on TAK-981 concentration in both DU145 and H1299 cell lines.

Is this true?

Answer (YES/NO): NO